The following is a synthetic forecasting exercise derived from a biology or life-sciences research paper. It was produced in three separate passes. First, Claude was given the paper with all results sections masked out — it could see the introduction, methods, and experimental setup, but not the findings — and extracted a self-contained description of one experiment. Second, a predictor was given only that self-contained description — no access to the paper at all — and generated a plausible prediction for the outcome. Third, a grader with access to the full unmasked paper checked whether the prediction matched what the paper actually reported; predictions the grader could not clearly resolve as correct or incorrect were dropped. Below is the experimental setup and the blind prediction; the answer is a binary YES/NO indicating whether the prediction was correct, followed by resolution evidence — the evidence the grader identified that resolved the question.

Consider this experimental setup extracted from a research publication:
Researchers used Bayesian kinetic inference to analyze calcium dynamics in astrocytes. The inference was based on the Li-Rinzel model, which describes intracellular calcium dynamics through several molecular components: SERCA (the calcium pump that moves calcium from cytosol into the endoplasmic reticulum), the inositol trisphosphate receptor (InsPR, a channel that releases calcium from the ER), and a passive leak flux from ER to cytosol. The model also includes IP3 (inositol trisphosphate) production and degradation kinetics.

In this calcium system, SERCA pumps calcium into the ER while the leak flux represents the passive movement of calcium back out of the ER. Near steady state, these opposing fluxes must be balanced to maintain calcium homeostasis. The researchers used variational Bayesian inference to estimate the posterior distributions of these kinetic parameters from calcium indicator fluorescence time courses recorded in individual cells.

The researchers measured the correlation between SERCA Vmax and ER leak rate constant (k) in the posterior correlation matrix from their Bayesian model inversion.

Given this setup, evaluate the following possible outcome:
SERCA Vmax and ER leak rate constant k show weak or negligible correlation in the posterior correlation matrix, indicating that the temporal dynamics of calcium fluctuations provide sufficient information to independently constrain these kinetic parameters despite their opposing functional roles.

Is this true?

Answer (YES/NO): NO